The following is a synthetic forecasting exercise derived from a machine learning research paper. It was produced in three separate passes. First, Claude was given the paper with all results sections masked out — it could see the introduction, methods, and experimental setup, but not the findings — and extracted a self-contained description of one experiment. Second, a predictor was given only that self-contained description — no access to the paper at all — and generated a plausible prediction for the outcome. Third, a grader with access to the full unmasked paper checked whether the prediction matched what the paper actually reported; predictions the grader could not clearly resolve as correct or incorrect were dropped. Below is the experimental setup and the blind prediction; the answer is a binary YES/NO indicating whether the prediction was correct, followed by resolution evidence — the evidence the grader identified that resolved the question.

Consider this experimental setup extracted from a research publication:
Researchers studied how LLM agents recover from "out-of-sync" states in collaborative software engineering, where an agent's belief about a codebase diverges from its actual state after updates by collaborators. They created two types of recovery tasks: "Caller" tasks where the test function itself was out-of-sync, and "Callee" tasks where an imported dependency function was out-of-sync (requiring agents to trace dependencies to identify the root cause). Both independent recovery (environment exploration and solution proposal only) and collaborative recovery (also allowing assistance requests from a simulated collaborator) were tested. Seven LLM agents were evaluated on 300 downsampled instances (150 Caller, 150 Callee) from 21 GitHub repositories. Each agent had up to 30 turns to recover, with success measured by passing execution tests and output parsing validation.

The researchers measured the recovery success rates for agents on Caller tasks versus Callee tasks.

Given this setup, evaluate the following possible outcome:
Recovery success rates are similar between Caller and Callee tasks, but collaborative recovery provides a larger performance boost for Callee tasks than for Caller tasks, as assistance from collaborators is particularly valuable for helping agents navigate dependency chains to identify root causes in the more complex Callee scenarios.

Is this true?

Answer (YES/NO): NO